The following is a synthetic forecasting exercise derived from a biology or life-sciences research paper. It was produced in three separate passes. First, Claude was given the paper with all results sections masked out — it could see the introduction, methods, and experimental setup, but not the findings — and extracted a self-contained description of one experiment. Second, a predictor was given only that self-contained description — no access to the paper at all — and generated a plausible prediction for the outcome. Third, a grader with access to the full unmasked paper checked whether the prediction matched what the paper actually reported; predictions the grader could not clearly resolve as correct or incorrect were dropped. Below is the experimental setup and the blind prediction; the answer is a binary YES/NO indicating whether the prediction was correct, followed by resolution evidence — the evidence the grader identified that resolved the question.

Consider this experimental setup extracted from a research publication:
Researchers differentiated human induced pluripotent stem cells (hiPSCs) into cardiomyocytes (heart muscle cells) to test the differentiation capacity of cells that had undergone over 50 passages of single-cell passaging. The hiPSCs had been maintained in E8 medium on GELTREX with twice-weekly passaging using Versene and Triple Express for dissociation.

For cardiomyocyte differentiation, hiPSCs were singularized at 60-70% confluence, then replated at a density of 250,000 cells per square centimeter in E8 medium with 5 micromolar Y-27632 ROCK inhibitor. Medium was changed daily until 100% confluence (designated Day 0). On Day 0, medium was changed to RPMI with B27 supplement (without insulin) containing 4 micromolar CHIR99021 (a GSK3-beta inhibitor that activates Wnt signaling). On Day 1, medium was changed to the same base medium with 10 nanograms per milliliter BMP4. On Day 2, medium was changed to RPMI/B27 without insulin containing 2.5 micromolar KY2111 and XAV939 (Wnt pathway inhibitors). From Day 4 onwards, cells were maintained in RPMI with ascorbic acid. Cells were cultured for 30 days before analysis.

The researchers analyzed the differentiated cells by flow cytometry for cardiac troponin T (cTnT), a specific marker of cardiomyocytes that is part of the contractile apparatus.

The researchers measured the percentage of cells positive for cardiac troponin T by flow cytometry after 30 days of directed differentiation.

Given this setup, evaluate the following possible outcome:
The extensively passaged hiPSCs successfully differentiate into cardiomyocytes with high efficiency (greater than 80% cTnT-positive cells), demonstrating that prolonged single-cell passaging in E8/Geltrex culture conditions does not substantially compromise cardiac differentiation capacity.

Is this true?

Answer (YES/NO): YES